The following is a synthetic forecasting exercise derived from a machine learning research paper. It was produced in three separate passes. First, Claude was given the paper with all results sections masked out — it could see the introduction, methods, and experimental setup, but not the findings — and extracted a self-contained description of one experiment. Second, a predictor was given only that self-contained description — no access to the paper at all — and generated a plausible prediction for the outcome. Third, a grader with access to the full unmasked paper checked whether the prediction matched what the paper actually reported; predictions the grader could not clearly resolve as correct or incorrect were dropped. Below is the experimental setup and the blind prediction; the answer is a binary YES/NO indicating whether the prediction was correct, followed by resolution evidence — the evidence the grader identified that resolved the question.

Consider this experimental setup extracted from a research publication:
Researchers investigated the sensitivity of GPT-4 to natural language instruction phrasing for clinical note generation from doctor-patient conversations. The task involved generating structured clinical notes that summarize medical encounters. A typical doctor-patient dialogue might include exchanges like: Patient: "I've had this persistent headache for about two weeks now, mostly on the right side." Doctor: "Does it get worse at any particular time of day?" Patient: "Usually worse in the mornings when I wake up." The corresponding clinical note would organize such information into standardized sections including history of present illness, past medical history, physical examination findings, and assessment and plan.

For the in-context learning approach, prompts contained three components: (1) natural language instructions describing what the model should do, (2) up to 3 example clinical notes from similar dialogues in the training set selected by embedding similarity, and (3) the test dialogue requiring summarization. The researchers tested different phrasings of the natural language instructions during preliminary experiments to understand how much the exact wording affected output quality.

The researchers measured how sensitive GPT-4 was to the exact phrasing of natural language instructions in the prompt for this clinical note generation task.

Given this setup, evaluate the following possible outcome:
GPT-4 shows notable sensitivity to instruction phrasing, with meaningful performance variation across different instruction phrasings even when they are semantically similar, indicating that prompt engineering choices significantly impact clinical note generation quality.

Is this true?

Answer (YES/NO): NO